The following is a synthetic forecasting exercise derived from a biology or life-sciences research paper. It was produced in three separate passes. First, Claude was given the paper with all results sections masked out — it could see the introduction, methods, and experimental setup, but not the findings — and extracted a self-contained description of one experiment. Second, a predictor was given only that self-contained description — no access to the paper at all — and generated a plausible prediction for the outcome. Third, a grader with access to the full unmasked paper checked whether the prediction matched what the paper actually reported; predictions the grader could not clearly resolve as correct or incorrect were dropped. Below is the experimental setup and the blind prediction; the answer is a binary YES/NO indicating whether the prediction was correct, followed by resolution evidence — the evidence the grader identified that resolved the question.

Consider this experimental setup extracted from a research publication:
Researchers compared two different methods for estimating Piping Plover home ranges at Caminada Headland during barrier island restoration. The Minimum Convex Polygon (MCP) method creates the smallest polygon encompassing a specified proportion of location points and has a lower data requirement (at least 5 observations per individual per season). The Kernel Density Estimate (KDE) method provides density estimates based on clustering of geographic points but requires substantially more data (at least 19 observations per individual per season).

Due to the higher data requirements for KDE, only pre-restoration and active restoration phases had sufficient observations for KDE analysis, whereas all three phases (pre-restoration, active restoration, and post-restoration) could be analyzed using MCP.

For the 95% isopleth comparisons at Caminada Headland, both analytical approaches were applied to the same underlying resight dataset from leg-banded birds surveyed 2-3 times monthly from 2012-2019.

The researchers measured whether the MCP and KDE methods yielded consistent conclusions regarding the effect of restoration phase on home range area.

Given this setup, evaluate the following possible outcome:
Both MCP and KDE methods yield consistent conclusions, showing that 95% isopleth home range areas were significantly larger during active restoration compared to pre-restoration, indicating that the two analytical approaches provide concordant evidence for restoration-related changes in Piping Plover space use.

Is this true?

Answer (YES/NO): NO